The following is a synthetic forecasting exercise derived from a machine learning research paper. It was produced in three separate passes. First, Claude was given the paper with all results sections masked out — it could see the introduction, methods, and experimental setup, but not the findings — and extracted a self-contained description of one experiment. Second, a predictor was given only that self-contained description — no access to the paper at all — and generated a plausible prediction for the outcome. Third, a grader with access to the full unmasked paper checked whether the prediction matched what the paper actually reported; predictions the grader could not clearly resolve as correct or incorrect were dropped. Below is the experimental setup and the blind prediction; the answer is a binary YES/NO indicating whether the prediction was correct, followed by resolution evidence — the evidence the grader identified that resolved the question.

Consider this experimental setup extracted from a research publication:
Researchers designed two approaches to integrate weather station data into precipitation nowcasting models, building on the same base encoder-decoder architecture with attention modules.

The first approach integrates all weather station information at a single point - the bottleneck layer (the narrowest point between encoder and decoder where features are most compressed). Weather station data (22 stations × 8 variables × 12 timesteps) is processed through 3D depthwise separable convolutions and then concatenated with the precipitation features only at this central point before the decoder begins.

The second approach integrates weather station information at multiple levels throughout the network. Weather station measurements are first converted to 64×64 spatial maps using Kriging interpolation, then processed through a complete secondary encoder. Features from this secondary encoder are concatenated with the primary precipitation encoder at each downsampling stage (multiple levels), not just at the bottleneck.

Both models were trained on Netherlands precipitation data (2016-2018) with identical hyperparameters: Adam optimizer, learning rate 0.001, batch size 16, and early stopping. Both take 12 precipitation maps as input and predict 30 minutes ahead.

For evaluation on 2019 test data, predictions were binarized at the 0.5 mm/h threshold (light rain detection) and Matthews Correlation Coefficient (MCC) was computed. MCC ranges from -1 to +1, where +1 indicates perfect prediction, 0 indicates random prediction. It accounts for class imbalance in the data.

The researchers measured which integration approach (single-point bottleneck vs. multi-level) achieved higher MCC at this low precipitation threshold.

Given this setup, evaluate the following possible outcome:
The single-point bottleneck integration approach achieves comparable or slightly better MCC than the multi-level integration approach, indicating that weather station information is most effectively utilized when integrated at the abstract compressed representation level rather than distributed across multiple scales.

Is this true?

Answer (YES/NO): NO